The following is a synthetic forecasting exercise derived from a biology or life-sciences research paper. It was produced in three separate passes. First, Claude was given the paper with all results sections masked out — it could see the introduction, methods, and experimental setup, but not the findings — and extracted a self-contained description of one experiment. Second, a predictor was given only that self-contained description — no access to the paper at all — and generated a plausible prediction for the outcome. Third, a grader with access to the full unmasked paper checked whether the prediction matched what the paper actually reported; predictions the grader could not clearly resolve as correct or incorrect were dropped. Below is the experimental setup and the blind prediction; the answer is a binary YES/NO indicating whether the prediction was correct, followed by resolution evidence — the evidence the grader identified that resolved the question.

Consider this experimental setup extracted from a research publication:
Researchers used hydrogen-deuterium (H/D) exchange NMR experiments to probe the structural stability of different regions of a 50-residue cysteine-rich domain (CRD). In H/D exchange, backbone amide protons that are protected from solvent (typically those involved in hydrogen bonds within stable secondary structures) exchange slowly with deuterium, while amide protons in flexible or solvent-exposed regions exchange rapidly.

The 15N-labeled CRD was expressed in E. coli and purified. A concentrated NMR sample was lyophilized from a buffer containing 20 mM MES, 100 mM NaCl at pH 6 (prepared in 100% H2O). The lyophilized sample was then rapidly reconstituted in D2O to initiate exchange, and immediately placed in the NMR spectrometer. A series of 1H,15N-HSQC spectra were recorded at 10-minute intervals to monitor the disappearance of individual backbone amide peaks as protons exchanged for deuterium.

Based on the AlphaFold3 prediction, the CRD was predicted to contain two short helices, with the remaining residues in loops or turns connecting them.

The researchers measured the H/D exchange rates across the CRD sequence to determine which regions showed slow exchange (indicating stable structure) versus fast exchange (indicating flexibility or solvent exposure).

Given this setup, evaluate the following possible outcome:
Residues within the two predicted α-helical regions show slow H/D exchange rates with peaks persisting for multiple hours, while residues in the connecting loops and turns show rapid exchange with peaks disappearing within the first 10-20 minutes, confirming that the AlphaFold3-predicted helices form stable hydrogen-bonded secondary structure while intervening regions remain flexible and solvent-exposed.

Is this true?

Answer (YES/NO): NO